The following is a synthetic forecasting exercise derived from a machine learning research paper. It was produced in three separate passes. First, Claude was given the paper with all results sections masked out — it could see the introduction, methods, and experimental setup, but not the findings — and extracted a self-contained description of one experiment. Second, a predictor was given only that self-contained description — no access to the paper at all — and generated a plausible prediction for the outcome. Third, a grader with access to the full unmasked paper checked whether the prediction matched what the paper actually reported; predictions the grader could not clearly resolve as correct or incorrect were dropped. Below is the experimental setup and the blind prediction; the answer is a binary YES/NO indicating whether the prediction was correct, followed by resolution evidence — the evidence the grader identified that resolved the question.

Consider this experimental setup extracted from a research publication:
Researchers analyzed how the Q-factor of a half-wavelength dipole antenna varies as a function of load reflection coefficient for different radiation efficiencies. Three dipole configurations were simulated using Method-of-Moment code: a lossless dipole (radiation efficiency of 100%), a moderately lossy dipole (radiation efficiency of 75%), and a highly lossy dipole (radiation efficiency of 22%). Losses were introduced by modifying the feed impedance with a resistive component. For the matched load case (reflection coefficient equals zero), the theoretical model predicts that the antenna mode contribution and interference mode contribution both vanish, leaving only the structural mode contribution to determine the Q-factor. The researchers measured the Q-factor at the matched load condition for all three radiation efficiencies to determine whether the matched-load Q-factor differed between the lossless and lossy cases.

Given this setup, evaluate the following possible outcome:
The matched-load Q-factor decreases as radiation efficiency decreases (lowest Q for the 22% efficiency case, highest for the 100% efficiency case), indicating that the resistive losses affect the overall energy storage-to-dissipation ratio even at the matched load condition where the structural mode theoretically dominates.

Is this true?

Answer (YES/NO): NO